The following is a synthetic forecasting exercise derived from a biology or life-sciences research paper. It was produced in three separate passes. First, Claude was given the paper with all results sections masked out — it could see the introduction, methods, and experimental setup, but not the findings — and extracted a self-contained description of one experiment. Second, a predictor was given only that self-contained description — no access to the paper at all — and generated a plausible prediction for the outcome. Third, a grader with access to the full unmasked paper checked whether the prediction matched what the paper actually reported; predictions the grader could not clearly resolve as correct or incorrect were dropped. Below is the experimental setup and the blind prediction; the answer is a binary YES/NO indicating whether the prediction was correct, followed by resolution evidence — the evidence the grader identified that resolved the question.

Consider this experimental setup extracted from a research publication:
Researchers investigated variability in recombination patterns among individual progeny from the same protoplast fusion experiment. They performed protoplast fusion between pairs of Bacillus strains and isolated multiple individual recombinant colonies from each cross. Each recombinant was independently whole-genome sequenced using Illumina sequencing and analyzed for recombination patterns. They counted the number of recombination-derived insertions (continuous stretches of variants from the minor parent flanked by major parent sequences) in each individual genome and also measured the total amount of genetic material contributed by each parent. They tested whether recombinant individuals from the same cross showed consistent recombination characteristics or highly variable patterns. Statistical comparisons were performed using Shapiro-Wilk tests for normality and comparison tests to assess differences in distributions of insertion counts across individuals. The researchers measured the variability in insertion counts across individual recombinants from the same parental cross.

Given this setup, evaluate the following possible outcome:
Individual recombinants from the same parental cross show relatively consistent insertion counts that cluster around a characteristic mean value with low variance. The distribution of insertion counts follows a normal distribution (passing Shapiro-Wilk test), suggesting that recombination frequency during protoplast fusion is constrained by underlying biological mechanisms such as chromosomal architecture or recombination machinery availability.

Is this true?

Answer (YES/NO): NO